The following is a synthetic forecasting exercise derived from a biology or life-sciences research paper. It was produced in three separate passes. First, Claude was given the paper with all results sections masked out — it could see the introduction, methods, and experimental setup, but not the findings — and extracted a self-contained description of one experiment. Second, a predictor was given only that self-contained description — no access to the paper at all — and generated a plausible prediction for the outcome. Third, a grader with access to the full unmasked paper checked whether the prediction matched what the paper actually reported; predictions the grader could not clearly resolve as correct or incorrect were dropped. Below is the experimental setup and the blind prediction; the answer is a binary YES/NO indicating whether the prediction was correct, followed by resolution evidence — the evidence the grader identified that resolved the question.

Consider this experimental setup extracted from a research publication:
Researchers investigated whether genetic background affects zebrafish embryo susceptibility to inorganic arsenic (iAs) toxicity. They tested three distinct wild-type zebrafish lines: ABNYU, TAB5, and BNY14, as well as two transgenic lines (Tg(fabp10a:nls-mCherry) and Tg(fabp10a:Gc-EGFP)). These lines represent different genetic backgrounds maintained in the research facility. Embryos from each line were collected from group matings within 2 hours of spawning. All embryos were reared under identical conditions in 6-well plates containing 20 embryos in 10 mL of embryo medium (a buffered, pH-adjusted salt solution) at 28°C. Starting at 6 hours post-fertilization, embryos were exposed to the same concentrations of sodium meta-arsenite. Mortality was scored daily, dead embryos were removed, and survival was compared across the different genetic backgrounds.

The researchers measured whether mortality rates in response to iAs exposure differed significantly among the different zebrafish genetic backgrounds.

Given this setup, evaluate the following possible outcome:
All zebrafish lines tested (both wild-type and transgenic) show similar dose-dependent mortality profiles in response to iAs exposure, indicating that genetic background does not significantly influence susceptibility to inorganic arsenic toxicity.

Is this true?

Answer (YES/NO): NO